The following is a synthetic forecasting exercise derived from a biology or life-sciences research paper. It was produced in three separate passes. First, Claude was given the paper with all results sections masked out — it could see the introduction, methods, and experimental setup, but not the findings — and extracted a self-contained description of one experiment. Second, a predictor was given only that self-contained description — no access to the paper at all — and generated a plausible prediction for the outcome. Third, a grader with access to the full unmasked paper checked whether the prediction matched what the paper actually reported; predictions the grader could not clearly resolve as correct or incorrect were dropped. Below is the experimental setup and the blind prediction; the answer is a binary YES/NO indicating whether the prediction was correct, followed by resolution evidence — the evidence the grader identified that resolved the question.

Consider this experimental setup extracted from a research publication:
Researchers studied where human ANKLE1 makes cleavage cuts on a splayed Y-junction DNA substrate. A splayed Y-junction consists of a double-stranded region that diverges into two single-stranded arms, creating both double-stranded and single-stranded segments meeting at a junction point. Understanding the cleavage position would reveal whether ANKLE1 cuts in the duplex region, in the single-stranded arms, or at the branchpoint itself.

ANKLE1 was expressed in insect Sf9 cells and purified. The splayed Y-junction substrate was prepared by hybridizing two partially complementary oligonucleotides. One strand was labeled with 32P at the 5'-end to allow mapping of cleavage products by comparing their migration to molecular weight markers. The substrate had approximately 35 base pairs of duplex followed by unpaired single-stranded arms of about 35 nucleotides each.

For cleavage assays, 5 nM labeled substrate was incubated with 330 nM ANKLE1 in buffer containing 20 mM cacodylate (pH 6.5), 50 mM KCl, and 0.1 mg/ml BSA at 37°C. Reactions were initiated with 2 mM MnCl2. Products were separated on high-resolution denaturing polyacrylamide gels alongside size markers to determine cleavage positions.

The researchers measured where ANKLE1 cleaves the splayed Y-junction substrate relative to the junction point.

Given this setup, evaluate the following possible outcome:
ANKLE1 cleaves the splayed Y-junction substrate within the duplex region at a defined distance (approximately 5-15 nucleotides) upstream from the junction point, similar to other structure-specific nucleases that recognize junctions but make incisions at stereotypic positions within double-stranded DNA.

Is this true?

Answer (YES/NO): NO